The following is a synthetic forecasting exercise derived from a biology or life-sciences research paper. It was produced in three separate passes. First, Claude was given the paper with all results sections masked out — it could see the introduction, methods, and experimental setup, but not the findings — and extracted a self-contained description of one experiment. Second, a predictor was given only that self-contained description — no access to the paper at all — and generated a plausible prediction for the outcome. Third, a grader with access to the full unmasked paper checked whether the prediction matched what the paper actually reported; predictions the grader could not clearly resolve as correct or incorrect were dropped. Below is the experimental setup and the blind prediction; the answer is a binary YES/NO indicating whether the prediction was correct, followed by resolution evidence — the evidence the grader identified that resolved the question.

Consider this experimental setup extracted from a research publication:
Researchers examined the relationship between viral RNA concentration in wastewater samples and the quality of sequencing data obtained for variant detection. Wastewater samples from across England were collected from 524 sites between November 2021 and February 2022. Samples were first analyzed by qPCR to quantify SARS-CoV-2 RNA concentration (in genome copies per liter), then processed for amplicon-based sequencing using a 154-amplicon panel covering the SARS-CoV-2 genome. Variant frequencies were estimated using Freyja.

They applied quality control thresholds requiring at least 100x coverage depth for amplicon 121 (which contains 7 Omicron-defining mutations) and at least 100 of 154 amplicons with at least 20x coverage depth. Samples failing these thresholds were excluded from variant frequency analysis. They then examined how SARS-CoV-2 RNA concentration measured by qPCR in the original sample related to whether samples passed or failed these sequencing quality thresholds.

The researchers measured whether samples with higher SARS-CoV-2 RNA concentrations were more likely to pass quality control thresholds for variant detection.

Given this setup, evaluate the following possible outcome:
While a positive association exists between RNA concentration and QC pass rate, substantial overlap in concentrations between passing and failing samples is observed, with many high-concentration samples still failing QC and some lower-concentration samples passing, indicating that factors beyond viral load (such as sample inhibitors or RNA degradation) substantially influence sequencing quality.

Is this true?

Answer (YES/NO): NO